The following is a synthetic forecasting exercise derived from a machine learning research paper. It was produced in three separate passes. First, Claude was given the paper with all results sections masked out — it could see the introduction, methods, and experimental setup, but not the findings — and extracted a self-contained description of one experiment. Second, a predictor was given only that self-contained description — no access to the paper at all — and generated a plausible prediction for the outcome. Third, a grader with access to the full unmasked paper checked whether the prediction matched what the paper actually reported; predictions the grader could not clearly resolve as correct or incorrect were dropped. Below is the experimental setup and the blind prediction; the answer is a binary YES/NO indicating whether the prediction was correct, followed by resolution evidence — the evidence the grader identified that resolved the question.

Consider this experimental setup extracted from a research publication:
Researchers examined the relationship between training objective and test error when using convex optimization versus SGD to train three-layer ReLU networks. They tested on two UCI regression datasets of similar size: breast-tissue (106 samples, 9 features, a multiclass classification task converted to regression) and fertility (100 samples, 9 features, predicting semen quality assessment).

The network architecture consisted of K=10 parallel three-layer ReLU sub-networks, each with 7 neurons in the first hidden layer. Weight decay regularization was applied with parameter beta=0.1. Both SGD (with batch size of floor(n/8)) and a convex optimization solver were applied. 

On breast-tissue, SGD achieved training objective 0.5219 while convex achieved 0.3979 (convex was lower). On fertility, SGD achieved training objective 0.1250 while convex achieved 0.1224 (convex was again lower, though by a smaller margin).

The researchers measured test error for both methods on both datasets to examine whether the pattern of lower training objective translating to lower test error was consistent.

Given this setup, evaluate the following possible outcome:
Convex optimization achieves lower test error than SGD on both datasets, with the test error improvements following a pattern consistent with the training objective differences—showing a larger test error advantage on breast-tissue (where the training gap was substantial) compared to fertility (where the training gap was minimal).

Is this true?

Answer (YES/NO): NO